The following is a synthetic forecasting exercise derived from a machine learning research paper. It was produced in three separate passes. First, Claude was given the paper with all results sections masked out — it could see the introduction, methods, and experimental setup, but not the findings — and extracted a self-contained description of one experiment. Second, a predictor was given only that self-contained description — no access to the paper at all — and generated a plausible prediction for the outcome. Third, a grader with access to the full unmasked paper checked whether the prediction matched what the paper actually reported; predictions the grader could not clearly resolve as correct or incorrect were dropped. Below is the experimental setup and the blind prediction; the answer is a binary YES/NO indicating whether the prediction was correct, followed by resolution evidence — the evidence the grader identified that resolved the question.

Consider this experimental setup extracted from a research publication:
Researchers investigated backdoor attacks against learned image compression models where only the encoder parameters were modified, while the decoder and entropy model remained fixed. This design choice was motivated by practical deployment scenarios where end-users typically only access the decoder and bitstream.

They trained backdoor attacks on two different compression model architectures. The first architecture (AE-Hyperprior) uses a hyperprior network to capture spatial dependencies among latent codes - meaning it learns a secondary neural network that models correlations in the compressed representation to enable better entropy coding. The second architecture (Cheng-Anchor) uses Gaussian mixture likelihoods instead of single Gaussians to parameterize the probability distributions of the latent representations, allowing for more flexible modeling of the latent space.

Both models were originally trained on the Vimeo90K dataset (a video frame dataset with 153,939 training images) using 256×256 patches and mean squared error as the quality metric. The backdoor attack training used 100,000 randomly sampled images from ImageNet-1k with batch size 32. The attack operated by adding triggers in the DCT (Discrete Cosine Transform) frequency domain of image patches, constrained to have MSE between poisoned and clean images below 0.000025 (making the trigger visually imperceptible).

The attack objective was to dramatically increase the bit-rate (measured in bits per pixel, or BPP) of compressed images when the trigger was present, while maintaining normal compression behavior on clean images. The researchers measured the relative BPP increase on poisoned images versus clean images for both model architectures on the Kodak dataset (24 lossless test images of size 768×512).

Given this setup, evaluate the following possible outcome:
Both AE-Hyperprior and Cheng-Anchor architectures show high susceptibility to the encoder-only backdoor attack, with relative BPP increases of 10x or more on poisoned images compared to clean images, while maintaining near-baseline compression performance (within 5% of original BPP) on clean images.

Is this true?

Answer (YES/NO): NO